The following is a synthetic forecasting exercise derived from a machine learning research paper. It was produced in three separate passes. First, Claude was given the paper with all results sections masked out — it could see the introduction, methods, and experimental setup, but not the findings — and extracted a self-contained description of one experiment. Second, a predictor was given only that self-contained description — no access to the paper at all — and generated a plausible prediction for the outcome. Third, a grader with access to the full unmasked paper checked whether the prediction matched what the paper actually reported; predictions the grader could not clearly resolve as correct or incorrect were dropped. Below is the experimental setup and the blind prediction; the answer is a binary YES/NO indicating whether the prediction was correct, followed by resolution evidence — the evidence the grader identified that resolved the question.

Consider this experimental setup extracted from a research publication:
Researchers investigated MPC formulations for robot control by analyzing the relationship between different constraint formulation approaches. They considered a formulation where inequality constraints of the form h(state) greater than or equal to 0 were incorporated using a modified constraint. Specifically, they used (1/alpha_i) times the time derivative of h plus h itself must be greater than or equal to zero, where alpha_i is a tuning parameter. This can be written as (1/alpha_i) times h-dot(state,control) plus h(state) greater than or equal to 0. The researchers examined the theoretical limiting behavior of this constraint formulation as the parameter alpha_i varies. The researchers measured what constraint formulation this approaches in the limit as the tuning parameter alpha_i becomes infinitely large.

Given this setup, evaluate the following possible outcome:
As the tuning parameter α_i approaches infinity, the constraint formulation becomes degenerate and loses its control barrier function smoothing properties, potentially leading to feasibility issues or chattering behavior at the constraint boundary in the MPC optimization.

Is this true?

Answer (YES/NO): NO